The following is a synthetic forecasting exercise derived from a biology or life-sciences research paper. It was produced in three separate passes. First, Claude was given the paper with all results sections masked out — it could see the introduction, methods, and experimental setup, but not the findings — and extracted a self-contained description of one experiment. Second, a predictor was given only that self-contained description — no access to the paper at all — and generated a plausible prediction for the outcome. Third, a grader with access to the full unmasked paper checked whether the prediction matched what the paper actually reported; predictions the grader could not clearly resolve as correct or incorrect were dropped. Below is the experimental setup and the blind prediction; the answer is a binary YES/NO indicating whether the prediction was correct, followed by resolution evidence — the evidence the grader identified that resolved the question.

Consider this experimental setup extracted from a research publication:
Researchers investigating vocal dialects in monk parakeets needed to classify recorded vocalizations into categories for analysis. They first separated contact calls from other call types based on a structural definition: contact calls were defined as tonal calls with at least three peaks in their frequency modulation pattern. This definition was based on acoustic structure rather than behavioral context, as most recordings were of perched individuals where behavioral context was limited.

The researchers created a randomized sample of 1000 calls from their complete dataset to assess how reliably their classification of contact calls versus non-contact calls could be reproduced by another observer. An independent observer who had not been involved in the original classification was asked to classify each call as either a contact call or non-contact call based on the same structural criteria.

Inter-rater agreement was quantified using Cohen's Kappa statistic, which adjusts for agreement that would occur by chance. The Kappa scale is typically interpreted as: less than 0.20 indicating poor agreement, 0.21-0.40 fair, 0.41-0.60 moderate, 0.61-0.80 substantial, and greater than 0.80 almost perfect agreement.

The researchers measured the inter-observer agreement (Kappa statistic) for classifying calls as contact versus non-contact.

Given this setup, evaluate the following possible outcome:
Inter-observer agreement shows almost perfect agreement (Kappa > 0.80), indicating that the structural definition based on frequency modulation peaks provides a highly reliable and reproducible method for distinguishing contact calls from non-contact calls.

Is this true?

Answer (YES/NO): YES